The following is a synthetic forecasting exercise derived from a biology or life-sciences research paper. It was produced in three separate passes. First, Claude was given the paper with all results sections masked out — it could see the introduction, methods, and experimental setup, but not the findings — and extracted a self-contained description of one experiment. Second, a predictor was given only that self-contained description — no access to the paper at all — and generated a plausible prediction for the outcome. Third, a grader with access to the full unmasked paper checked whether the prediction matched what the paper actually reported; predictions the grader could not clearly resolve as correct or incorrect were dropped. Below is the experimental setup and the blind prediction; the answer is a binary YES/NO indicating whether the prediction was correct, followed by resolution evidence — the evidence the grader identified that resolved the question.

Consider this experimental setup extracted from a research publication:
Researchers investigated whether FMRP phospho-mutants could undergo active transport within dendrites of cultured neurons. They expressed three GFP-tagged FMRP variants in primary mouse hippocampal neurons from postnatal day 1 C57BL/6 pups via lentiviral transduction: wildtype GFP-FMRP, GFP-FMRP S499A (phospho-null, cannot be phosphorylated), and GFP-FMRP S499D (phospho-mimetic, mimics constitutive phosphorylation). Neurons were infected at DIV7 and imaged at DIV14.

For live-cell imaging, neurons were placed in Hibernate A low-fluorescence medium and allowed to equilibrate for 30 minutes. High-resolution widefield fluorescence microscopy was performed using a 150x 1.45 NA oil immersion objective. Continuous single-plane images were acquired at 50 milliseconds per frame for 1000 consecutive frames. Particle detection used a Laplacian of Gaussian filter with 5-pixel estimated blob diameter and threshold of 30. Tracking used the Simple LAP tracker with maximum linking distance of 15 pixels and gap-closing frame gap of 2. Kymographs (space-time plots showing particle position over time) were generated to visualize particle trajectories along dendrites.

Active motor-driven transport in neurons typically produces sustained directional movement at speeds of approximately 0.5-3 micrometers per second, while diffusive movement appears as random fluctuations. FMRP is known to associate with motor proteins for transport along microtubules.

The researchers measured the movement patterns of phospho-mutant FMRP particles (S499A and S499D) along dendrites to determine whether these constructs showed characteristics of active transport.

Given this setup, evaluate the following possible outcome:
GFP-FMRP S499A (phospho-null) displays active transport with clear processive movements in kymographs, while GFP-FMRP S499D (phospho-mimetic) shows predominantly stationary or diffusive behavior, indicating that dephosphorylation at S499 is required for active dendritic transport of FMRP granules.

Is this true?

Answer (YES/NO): NO